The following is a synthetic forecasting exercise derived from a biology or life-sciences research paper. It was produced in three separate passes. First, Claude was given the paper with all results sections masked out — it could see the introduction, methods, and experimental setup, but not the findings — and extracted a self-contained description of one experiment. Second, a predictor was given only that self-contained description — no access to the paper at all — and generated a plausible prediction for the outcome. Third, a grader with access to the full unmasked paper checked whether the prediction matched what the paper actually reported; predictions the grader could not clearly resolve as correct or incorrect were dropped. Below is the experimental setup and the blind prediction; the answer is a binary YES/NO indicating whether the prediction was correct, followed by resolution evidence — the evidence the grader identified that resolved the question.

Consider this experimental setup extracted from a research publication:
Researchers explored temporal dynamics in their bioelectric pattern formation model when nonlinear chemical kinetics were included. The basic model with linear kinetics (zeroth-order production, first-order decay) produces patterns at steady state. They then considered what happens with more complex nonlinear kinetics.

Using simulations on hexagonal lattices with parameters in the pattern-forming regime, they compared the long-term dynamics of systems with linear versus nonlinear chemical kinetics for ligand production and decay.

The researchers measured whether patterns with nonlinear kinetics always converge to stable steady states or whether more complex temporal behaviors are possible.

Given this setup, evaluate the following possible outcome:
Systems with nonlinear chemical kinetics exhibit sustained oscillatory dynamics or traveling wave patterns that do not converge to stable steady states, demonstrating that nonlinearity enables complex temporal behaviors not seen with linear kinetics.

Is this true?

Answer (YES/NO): YES